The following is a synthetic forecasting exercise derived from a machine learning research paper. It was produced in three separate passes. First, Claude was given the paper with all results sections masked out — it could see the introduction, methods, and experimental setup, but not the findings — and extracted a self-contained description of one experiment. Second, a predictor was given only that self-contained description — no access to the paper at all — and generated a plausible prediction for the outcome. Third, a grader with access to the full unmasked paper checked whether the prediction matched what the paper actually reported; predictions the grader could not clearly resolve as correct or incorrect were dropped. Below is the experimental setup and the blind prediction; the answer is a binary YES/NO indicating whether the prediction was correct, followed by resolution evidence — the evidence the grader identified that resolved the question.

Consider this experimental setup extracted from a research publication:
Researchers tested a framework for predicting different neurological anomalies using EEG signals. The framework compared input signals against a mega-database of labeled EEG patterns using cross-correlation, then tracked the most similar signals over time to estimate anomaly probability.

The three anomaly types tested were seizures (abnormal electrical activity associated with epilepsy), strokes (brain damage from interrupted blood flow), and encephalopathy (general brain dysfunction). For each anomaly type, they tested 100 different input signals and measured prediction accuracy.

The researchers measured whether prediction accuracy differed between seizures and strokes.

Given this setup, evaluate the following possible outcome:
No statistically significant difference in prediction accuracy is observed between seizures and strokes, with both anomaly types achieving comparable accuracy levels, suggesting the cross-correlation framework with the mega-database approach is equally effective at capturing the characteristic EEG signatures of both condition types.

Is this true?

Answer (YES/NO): NO